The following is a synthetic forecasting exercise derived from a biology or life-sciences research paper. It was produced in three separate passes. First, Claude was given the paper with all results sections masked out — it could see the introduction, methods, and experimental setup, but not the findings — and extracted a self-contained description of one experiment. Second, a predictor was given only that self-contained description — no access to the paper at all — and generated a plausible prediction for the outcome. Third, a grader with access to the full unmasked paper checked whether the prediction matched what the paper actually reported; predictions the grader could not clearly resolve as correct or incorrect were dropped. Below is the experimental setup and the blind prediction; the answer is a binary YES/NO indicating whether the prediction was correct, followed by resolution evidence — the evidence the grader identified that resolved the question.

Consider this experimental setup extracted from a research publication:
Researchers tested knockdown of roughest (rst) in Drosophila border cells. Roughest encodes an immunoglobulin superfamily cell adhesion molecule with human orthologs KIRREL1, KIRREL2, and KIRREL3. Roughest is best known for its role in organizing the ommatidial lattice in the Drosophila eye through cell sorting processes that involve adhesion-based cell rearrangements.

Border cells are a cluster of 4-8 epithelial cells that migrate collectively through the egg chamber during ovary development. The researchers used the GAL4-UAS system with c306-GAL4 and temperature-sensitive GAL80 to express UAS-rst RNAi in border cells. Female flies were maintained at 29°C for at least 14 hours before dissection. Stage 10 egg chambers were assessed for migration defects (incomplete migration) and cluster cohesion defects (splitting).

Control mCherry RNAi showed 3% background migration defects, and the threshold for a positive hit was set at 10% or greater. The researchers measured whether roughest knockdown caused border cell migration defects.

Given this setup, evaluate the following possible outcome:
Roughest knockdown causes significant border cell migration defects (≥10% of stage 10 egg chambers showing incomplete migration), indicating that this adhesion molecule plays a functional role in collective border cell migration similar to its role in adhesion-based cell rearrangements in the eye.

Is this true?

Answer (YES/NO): YES